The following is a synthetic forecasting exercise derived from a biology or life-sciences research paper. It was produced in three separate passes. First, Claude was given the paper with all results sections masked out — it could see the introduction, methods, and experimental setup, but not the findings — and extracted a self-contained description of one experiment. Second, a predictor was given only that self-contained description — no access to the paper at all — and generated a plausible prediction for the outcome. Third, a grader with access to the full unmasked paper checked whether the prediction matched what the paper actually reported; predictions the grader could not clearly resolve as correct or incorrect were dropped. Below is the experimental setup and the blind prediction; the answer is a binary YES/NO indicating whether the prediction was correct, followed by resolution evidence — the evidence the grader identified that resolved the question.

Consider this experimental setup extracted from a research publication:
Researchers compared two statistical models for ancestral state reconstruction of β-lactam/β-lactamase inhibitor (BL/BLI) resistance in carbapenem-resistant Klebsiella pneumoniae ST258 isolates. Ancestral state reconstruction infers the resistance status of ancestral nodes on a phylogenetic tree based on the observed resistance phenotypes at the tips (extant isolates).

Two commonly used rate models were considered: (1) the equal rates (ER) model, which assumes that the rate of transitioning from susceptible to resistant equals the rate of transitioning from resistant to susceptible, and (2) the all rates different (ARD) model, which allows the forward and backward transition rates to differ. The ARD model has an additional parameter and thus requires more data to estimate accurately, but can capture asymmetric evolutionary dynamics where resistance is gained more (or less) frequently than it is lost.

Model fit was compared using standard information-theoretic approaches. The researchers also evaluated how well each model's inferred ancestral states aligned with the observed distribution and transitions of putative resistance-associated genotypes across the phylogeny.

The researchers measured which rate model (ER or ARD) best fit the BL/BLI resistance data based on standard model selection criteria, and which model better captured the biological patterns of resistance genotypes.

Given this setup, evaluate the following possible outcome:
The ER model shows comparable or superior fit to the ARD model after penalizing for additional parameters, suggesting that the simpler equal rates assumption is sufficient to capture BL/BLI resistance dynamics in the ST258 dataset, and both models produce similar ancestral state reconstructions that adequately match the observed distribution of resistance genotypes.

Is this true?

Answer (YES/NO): NO